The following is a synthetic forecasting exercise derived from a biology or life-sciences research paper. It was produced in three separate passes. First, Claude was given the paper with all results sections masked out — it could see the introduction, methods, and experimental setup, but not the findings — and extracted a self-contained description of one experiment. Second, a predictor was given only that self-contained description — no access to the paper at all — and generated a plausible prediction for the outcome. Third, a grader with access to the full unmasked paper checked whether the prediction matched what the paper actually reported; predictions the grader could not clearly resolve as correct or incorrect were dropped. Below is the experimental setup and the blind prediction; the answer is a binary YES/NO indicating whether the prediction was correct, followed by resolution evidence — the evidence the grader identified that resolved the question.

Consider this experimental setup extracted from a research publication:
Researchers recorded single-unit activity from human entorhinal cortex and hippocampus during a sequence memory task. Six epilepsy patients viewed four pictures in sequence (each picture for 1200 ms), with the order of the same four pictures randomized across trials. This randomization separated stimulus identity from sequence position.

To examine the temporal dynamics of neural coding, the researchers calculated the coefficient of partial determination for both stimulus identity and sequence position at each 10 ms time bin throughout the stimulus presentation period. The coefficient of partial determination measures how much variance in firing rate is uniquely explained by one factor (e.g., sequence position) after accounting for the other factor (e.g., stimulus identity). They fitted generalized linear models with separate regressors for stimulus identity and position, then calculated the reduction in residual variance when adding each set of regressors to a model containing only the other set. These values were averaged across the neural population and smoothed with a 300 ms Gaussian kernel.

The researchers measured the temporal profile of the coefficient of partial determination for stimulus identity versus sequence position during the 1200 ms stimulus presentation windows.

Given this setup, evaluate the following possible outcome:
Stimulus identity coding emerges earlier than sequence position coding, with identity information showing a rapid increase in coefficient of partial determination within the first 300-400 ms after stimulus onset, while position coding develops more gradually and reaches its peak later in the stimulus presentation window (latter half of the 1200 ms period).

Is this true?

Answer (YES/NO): NO